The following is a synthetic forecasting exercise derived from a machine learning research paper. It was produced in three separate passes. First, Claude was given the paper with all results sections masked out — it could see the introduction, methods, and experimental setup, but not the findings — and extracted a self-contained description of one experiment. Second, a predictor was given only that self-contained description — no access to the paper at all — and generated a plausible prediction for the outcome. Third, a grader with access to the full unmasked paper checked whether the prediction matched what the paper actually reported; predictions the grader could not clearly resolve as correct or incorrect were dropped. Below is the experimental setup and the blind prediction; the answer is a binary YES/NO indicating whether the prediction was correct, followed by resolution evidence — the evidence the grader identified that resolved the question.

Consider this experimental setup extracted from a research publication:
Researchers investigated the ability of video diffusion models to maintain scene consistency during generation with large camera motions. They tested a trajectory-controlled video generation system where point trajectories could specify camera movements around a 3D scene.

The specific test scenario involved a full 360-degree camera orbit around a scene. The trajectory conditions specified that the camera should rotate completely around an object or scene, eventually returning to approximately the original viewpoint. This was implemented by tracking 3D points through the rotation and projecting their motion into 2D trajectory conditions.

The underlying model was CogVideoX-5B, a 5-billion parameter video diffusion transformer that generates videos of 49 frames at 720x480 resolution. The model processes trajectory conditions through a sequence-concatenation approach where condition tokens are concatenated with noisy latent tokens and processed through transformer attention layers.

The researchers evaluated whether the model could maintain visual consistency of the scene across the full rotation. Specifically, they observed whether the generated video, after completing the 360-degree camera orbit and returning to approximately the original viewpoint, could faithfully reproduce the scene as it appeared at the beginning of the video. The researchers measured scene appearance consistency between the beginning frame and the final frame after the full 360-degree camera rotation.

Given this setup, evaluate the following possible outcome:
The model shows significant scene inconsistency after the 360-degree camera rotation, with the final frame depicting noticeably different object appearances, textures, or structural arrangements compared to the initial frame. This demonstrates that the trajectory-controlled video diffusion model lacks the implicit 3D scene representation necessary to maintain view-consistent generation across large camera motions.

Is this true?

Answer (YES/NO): YES